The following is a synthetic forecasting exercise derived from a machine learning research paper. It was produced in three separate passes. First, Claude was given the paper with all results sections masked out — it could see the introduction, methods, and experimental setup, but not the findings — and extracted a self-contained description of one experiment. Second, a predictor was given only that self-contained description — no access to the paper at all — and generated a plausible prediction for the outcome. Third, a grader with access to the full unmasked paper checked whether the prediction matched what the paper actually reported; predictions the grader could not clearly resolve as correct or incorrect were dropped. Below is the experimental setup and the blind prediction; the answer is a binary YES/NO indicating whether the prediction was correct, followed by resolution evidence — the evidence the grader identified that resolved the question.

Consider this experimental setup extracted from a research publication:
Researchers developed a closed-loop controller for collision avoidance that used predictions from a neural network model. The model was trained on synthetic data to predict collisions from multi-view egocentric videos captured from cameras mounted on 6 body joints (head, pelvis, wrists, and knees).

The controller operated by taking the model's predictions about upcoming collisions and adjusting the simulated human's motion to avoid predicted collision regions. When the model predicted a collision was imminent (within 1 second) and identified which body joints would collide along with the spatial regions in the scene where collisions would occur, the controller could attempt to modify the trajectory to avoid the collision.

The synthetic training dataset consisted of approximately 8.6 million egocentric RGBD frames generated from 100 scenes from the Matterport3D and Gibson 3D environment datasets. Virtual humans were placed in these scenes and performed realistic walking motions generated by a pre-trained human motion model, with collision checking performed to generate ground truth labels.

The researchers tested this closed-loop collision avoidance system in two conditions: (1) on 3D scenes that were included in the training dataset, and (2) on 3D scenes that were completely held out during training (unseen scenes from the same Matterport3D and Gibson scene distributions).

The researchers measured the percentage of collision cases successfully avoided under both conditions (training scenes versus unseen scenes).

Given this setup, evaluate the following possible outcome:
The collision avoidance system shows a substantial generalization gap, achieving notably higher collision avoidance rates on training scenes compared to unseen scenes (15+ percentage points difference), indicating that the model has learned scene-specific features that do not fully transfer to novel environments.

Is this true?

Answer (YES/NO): NO